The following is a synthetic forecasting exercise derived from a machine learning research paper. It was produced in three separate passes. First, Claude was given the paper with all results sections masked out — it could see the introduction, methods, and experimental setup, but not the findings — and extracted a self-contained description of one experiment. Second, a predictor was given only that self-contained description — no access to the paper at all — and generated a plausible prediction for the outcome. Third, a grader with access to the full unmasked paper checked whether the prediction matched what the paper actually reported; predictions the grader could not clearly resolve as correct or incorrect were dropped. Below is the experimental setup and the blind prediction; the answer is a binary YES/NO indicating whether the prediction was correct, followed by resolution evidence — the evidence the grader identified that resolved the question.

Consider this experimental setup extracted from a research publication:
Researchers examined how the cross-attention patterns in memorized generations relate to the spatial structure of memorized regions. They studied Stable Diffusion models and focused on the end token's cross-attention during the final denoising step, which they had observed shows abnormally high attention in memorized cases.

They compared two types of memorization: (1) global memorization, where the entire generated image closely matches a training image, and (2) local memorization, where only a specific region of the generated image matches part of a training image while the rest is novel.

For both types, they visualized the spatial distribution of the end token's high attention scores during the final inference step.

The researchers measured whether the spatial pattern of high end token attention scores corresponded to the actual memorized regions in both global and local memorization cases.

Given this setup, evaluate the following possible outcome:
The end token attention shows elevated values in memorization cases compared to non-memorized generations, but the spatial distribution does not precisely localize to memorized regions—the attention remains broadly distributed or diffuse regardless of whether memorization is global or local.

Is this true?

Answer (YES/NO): NO